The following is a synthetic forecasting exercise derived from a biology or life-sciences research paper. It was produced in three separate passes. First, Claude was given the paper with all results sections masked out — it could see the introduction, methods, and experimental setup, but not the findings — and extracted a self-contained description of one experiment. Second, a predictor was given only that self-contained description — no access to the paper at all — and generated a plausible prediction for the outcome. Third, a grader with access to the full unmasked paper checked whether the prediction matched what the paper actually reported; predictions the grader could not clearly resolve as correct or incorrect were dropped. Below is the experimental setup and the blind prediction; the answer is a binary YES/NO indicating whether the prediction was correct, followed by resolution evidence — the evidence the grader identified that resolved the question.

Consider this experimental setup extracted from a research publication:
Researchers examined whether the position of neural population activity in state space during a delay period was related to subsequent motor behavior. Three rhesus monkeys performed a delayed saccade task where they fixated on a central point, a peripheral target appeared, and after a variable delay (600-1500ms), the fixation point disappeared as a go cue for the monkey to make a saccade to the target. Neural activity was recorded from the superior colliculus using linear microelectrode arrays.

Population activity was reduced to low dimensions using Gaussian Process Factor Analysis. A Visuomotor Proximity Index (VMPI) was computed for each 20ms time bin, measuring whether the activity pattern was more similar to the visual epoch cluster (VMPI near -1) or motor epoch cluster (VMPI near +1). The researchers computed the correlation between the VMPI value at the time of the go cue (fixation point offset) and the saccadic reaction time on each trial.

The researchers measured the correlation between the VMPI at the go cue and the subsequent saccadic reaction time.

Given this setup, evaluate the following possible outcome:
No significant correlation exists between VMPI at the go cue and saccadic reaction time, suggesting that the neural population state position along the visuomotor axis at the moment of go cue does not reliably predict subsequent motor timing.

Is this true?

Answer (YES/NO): NO